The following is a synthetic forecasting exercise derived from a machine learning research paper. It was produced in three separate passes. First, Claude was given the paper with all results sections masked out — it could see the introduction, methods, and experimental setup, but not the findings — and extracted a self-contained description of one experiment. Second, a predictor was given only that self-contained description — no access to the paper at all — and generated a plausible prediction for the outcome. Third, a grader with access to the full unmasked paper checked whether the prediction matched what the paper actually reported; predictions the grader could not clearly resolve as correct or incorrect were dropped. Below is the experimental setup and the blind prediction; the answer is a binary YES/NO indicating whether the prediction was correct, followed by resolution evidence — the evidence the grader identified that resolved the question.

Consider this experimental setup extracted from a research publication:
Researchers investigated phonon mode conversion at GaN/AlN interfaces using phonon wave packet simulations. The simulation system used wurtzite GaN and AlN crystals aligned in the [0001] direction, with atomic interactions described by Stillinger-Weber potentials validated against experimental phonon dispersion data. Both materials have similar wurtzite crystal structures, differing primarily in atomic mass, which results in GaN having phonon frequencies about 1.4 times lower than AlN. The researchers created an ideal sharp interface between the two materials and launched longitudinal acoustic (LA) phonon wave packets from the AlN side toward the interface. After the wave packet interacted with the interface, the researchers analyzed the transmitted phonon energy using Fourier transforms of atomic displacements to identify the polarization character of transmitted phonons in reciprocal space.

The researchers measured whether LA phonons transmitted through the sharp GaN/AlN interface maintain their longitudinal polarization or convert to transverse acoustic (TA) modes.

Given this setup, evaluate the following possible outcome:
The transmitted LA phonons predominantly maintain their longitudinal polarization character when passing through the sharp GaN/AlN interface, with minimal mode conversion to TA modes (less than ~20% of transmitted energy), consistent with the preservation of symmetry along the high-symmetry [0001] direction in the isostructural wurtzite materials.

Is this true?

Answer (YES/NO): YES